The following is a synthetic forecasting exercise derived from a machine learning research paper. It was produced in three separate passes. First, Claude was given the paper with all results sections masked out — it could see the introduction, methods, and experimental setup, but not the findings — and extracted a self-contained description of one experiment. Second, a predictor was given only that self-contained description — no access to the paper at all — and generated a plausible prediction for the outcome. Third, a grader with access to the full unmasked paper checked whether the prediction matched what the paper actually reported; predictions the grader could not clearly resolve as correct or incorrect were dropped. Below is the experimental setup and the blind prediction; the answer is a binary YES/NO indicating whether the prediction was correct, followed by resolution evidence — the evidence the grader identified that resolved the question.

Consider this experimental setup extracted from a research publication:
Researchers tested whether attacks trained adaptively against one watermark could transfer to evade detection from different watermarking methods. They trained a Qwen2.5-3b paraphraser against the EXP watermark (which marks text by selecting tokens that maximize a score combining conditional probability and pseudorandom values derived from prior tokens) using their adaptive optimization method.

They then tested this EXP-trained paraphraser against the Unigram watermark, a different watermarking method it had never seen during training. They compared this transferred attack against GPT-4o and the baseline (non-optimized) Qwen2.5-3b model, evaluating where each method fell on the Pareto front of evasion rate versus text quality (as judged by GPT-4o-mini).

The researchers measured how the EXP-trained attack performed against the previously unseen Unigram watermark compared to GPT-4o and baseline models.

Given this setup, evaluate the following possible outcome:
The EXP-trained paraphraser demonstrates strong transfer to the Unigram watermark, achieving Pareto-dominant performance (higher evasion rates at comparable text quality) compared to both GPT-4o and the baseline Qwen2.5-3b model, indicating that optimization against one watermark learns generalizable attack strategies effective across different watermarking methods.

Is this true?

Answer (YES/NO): YES